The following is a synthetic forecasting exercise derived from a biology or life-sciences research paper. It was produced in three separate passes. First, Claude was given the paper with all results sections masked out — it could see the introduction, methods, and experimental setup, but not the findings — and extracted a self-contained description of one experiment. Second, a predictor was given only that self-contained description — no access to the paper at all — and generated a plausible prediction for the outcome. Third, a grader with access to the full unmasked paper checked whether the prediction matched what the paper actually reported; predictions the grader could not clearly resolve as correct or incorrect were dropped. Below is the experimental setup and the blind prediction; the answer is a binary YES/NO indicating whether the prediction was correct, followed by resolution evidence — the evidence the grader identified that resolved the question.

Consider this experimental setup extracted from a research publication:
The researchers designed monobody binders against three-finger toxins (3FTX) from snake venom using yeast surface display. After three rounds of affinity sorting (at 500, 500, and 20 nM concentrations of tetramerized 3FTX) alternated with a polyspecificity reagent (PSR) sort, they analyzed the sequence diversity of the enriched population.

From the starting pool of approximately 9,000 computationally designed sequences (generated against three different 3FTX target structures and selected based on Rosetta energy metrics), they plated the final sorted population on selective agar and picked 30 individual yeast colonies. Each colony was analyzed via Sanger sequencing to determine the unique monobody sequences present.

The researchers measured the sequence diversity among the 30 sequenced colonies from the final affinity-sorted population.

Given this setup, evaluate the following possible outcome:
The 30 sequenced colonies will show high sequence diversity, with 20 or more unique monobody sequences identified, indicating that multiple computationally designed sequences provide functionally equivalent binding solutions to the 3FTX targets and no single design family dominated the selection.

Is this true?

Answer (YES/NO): NO